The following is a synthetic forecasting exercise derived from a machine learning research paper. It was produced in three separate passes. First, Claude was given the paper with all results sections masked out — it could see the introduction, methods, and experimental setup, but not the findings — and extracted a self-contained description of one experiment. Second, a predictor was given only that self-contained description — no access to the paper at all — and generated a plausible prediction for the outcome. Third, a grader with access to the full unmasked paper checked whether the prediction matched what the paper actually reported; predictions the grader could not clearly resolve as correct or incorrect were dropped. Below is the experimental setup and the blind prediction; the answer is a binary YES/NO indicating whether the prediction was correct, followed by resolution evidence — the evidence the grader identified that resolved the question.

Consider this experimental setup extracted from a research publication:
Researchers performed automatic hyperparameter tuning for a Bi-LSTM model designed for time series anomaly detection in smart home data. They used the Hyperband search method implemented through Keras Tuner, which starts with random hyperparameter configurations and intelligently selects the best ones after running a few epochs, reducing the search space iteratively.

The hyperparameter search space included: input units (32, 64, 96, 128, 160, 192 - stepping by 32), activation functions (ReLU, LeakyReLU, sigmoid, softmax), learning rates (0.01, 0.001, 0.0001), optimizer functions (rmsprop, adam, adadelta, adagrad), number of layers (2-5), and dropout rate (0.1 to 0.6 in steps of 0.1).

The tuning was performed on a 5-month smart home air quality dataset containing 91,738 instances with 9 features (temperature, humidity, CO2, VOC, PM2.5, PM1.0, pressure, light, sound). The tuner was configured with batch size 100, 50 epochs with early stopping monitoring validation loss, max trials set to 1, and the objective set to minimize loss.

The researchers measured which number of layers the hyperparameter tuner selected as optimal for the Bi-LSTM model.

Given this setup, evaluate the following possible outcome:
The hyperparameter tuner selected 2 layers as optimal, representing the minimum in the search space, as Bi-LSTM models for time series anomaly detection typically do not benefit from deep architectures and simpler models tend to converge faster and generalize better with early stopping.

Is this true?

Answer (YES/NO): YES